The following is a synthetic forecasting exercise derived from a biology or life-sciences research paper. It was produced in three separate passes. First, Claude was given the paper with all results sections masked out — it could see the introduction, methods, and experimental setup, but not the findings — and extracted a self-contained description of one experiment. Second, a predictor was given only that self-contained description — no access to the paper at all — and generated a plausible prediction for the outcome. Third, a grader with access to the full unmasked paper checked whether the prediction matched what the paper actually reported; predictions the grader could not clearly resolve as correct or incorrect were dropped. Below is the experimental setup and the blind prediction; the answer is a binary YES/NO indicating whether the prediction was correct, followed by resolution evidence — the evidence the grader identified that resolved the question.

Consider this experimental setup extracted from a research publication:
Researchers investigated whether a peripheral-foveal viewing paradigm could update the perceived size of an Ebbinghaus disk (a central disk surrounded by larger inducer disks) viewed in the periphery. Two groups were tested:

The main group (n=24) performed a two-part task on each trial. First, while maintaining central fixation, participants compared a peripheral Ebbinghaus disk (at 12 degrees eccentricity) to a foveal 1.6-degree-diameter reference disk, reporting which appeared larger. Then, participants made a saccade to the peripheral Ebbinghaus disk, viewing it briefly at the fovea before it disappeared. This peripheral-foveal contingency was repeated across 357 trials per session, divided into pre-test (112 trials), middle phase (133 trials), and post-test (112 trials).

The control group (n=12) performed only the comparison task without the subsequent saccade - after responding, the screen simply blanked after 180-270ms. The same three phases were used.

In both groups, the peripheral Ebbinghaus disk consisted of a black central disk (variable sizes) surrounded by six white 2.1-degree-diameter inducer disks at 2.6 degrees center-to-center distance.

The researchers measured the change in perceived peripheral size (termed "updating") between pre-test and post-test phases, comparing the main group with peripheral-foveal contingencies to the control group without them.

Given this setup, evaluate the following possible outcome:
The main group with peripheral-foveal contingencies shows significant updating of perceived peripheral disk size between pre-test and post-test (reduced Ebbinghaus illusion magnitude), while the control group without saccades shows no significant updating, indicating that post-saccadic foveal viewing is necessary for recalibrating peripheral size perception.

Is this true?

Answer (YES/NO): YES